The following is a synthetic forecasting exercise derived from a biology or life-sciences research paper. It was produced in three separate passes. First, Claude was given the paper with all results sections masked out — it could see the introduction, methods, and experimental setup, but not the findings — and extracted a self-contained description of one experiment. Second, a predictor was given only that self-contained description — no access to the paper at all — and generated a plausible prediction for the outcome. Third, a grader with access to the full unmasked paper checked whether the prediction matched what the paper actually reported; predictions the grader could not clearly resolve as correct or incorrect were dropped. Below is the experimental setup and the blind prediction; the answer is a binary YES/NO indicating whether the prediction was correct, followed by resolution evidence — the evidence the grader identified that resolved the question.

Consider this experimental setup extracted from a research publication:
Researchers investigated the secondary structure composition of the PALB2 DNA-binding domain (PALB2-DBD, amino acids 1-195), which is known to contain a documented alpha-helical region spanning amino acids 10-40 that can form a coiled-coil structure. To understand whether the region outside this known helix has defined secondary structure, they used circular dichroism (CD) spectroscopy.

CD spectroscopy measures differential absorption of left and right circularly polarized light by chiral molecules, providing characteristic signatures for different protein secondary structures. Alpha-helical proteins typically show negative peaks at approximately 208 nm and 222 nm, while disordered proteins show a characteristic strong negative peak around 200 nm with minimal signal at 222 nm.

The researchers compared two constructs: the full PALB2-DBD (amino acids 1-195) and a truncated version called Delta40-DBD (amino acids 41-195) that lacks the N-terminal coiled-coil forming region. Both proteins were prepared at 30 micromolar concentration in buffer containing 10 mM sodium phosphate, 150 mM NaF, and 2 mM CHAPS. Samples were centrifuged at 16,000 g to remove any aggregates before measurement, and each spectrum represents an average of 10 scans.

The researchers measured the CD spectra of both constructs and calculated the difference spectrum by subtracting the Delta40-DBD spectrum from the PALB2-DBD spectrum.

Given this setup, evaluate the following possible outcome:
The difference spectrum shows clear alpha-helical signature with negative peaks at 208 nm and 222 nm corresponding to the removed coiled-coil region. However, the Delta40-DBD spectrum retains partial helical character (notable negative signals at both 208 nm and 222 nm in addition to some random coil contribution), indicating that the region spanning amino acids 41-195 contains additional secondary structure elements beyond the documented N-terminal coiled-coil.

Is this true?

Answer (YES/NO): NO